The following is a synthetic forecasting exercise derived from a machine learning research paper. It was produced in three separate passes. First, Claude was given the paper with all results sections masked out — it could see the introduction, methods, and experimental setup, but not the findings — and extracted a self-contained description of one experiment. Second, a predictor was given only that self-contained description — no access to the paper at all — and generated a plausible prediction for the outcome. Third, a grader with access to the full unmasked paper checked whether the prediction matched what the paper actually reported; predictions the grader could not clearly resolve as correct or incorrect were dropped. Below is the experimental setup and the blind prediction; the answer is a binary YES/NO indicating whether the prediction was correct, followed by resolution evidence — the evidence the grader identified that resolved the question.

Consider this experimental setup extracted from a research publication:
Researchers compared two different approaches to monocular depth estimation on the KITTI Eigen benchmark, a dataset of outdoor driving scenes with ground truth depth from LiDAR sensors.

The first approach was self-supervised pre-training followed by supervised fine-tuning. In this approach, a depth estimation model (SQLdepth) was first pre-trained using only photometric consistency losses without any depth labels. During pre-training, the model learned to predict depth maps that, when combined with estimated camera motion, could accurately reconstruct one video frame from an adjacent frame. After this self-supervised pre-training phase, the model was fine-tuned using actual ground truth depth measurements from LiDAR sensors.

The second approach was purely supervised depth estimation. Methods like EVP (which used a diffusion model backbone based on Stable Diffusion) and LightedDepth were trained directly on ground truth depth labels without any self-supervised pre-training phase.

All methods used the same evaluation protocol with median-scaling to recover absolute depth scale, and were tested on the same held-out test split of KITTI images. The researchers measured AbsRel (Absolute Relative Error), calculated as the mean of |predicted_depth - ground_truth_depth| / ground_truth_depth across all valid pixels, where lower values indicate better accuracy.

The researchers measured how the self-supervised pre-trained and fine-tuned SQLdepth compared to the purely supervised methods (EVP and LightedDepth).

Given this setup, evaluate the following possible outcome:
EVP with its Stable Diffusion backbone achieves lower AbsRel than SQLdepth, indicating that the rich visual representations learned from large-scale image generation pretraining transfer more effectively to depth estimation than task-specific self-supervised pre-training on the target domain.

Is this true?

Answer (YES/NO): NO